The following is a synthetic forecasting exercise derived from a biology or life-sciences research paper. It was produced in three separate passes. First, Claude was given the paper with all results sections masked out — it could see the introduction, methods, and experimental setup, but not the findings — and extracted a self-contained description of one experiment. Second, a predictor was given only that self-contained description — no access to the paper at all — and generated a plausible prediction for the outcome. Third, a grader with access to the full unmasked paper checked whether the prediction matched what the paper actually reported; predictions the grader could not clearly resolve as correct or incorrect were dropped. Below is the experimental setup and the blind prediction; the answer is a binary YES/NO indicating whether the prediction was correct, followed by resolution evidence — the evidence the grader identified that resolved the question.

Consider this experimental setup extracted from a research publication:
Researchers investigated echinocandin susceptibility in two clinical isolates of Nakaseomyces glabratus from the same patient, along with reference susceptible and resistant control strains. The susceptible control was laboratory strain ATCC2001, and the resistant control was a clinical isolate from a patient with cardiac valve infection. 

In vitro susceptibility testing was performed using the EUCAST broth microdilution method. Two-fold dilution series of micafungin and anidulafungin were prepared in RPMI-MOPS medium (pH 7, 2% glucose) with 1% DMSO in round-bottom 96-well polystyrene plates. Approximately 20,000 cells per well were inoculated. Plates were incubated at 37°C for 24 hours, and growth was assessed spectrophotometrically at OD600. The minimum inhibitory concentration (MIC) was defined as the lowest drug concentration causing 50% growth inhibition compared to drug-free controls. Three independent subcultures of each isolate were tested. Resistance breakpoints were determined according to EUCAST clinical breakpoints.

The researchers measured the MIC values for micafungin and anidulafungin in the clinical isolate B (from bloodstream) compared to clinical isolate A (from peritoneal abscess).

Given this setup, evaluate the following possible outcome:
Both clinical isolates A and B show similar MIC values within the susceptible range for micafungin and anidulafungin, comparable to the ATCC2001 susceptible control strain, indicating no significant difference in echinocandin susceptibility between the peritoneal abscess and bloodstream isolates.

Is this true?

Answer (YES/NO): NO